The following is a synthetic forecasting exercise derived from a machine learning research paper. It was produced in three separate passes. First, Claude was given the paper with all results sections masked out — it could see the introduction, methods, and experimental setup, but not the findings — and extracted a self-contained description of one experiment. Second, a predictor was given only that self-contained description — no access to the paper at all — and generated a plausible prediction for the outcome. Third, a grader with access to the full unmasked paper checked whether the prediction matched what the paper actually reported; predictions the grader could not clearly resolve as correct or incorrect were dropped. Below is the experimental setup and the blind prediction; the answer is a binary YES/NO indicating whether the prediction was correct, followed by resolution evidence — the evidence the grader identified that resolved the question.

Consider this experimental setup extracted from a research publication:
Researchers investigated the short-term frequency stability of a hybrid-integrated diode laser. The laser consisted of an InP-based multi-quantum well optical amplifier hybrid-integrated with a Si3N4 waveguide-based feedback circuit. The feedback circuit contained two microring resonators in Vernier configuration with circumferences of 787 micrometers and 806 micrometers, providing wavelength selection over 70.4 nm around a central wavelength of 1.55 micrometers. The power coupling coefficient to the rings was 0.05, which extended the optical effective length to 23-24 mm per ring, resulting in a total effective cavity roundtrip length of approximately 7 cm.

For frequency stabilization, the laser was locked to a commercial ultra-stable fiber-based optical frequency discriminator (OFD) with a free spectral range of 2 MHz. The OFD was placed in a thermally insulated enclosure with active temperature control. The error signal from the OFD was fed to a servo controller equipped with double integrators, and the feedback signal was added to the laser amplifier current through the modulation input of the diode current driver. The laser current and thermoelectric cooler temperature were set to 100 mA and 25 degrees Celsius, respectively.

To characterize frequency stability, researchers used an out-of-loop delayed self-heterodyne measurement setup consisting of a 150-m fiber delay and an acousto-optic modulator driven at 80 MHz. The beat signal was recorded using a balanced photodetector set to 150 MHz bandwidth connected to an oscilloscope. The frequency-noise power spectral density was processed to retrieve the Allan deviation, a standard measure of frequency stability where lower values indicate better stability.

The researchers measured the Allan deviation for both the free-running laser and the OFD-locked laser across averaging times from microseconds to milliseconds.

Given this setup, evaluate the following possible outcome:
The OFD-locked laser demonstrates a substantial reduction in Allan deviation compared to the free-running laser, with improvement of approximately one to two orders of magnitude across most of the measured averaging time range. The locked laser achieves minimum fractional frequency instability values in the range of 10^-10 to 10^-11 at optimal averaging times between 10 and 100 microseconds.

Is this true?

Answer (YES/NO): NO